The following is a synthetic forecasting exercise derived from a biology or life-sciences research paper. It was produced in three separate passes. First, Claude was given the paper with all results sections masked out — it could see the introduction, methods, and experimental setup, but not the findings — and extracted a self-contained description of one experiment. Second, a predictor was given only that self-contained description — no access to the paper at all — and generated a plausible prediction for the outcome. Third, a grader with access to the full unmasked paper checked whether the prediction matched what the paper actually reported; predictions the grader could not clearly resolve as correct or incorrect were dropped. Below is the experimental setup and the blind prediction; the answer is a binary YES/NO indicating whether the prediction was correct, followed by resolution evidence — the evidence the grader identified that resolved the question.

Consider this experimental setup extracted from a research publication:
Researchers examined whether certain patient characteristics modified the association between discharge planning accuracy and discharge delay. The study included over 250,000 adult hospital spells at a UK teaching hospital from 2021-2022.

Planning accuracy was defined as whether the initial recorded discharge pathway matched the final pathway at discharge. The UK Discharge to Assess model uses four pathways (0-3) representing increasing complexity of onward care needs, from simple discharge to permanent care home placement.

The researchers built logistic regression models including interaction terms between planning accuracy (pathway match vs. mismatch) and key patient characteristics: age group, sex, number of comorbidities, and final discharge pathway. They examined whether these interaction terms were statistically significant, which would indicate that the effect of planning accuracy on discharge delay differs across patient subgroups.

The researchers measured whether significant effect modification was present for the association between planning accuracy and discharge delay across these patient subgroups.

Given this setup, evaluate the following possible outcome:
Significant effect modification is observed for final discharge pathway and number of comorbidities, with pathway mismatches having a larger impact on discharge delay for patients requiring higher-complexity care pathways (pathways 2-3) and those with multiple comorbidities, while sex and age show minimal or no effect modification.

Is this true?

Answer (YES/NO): NO